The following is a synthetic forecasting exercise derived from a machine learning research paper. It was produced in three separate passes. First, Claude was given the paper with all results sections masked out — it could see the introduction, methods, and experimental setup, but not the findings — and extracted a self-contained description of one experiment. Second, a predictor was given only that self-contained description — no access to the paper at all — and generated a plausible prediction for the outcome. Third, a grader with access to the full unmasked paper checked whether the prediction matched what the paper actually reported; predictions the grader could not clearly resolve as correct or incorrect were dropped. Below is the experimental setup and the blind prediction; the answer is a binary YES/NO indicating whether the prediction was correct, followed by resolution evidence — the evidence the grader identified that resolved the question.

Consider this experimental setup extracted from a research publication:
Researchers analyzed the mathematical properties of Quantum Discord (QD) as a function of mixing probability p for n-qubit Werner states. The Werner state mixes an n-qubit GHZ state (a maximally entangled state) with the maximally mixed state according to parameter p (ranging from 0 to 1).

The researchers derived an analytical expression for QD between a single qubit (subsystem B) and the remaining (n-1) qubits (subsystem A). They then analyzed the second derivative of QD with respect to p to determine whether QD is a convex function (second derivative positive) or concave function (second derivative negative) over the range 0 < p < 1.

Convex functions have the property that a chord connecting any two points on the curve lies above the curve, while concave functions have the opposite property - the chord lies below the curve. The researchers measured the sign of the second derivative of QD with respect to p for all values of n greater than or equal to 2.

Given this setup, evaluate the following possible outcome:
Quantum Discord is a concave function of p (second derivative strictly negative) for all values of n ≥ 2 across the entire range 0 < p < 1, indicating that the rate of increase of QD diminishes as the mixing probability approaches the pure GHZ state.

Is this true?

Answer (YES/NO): NO